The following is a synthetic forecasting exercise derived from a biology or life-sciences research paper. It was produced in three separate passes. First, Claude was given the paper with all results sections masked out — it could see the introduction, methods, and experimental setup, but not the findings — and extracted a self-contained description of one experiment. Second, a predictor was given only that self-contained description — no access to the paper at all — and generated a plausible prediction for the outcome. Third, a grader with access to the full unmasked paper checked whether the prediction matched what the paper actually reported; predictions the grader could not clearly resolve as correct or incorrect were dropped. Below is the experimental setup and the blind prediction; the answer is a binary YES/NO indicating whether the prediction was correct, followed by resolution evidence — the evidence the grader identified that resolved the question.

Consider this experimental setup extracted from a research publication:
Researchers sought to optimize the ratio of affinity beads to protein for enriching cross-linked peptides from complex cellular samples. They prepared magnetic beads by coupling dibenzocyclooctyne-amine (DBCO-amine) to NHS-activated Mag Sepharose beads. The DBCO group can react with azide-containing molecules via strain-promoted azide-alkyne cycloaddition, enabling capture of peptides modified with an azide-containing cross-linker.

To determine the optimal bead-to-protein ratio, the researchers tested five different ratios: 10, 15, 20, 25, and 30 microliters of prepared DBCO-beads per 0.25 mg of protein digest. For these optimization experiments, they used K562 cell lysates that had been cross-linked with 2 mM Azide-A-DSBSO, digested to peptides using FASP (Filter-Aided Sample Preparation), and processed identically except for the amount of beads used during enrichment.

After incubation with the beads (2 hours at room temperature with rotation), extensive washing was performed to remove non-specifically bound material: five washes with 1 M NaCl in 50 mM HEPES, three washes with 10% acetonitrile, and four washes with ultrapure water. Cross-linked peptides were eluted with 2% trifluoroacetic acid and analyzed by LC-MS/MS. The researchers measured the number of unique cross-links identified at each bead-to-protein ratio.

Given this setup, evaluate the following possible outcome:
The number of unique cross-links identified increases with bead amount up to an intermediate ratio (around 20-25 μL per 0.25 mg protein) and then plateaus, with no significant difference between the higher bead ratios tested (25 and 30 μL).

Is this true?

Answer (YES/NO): NO